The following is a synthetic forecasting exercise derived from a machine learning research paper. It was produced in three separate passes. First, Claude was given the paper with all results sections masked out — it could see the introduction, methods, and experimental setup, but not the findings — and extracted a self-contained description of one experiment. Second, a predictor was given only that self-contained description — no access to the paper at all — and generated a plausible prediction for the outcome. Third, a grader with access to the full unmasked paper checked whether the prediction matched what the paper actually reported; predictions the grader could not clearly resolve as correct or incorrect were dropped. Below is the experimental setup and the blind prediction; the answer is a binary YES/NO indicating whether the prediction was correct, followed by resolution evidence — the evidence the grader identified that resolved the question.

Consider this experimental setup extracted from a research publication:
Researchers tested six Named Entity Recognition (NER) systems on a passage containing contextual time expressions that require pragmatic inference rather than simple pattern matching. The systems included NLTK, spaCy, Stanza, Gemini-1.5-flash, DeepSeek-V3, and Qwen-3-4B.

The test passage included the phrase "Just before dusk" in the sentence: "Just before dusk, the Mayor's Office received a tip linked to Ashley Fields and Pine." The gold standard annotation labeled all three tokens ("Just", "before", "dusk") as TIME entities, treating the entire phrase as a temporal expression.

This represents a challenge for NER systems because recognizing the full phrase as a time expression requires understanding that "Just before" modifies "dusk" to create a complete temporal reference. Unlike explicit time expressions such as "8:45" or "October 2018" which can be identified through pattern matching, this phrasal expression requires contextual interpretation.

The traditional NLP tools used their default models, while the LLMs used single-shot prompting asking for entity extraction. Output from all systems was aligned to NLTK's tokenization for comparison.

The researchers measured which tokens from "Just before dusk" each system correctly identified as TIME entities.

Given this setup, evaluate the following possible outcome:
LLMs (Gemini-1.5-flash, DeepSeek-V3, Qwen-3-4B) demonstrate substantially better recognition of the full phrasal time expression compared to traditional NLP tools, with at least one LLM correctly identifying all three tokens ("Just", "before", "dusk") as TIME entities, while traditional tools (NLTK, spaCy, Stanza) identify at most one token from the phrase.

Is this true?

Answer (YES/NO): NO